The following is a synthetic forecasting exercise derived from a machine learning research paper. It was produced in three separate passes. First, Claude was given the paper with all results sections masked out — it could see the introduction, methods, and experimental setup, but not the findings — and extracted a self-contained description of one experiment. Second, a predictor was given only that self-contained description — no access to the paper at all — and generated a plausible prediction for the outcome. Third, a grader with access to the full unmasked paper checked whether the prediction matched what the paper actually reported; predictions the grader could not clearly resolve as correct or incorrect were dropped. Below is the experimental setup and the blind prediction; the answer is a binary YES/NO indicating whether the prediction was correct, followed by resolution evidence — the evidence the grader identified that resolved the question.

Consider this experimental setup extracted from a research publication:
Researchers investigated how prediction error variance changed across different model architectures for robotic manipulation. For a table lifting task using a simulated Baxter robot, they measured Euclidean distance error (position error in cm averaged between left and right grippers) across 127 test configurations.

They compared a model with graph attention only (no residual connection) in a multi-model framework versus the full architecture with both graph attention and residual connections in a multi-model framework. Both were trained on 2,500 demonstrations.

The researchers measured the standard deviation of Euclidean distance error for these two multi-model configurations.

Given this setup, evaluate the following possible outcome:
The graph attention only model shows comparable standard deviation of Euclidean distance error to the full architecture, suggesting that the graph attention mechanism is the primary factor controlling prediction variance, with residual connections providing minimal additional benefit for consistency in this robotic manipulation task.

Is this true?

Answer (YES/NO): NO